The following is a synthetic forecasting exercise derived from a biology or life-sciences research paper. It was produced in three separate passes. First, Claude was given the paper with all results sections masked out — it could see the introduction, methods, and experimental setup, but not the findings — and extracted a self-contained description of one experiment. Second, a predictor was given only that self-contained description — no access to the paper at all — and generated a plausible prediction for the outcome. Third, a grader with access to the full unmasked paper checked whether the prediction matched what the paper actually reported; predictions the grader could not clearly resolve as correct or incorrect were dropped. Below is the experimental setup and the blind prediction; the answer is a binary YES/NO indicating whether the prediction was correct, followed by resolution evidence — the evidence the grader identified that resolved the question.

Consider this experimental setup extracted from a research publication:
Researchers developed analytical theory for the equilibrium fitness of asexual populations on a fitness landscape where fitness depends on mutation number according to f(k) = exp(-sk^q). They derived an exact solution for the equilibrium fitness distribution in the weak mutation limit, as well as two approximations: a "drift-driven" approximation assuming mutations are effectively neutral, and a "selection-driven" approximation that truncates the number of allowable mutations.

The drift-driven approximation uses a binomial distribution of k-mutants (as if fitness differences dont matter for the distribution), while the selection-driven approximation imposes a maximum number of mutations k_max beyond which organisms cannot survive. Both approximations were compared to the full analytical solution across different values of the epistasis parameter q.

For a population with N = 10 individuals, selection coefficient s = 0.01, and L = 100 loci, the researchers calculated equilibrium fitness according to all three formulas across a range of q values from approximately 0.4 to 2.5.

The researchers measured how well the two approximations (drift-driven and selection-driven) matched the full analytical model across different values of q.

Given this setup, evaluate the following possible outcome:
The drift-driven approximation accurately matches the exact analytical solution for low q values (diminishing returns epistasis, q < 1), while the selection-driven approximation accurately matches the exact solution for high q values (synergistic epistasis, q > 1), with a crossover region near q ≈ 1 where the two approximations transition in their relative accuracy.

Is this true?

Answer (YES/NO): NO